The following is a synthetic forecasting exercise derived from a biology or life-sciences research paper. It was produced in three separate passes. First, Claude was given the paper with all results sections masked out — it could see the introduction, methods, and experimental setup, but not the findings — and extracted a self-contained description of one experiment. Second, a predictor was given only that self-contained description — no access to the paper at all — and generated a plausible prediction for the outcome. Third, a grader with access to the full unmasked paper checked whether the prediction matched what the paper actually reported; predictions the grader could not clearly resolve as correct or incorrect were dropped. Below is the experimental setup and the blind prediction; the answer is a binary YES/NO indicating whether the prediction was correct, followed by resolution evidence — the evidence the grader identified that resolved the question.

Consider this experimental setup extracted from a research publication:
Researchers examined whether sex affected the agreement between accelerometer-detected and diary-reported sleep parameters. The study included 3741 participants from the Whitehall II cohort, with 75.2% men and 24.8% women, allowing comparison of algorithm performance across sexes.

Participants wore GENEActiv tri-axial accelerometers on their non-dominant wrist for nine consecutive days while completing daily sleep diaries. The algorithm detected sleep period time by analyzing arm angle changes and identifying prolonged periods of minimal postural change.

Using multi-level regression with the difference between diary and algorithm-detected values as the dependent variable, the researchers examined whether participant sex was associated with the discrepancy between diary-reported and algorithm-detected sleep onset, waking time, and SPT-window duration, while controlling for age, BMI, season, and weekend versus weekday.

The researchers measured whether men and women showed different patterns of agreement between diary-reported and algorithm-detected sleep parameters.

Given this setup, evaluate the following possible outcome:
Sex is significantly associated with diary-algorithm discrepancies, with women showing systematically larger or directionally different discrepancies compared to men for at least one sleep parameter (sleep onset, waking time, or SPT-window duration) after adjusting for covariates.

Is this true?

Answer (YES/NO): NO